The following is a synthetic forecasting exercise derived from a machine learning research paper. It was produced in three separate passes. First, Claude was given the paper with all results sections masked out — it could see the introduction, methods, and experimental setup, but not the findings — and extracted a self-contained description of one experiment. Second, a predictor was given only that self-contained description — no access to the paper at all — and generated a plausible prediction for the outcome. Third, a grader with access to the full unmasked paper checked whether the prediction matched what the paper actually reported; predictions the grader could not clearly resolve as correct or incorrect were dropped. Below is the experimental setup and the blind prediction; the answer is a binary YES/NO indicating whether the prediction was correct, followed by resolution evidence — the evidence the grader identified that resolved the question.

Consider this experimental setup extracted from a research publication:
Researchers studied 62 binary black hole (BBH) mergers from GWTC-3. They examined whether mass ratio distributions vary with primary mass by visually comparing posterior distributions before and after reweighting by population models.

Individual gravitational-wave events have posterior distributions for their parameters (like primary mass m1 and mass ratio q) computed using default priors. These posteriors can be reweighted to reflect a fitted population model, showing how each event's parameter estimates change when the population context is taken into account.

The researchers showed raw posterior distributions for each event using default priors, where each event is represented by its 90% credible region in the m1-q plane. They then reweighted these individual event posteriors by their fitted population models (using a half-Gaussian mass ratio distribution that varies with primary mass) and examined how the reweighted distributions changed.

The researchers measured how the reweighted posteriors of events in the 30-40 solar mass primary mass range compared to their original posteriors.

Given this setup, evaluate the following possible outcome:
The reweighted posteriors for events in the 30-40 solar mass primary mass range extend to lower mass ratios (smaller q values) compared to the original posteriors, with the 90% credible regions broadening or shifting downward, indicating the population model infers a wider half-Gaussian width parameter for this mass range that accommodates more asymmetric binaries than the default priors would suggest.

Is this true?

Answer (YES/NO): NO